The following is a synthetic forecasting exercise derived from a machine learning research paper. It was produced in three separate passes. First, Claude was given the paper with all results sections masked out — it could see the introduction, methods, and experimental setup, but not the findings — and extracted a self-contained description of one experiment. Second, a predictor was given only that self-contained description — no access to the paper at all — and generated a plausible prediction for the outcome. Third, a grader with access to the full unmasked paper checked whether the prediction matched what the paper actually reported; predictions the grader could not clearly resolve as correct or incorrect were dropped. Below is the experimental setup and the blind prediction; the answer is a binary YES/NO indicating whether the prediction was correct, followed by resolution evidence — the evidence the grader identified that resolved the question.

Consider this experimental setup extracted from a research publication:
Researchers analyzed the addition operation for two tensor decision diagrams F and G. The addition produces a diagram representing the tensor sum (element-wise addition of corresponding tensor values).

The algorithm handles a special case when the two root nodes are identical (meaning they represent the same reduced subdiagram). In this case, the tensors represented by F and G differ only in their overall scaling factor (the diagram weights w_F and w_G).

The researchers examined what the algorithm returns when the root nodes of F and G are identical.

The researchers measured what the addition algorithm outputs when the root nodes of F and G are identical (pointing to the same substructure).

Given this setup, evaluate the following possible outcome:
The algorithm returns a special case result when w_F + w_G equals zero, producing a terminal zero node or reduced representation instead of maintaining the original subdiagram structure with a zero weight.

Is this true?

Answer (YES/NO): NO